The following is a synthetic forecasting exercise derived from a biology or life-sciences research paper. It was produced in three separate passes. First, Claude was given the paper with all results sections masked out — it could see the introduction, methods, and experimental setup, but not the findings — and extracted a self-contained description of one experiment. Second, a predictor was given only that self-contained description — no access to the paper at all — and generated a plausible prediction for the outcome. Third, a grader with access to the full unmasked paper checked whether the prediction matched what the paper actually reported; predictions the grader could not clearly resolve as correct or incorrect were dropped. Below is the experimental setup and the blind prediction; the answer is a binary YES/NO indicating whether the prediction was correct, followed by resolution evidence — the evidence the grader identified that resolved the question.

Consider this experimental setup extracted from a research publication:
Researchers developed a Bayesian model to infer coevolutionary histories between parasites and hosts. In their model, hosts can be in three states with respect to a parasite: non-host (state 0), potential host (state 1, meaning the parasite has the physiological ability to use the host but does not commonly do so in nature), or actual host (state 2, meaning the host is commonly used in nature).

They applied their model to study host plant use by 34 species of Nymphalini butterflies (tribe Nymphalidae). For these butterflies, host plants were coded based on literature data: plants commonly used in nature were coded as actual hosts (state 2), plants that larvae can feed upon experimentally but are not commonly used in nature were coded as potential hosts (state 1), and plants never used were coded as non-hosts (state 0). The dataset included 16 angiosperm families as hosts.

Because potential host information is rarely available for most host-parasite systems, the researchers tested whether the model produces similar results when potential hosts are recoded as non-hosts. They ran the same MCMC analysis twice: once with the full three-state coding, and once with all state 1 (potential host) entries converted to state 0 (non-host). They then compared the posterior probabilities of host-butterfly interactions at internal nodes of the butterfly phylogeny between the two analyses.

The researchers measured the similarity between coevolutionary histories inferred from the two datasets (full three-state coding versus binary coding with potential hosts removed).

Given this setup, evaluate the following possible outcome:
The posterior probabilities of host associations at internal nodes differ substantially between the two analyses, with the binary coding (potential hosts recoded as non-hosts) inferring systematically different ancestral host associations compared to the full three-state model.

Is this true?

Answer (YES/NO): NO